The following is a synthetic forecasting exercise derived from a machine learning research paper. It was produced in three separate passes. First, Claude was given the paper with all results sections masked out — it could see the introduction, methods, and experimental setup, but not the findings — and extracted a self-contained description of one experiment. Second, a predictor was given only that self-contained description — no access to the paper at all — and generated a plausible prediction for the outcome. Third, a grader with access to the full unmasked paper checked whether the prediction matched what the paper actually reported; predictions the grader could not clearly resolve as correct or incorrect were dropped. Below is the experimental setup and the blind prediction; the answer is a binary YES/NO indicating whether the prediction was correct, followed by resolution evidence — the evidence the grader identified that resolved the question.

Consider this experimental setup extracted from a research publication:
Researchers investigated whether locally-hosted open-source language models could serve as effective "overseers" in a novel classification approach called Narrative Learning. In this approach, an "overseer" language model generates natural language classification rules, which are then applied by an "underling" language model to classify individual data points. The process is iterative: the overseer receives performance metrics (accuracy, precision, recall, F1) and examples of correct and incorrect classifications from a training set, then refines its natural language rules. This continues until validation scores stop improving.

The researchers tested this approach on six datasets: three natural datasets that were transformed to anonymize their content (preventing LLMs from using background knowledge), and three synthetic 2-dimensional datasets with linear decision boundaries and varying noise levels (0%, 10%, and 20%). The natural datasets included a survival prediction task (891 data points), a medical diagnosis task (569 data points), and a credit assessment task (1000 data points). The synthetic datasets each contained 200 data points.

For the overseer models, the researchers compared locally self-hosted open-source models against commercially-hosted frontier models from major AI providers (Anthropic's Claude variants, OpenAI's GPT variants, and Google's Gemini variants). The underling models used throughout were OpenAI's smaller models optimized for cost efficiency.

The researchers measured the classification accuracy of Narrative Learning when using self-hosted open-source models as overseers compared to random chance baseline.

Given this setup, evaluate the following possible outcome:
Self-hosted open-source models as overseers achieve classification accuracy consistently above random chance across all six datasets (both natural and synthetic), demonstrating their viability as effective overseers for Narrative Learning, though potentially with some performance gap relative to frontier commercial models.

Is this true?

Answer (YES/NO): NO